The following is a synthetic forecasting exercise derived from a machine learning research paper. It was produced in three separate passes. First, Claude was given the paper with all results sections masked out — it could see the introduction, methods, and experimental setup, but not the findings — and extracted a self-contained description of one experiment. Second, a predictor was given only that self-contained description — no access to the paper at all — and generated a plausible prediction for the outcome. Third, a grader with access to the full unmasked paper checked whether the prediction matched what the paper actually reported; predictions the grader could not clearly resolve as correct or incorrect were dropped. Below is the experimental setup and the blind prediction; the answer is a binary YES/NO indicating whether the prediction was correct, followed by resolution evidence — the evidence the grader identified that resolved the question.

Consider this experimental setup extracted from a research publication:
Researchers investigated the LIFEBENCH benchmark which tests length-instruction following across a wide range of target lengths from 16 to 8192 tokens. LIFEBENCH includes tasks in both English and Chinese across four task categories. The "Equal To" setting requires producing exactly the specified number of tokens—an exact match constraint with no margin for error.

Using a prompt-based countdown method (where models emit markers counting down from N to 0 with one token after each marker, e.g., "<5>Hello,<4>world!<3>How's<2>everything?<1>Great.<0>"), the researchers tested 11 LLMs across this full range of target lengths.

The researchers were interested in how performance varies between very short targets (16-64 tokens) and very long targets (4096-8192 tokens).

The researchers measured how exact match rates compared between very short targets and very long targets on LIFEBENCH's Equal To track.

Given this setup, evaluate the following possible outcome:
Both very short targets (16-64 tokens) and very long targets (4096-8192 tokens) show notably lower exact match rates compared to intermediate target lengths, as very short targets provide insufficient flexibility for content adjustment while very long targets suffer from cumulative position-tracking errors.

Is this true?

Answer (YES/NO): NO